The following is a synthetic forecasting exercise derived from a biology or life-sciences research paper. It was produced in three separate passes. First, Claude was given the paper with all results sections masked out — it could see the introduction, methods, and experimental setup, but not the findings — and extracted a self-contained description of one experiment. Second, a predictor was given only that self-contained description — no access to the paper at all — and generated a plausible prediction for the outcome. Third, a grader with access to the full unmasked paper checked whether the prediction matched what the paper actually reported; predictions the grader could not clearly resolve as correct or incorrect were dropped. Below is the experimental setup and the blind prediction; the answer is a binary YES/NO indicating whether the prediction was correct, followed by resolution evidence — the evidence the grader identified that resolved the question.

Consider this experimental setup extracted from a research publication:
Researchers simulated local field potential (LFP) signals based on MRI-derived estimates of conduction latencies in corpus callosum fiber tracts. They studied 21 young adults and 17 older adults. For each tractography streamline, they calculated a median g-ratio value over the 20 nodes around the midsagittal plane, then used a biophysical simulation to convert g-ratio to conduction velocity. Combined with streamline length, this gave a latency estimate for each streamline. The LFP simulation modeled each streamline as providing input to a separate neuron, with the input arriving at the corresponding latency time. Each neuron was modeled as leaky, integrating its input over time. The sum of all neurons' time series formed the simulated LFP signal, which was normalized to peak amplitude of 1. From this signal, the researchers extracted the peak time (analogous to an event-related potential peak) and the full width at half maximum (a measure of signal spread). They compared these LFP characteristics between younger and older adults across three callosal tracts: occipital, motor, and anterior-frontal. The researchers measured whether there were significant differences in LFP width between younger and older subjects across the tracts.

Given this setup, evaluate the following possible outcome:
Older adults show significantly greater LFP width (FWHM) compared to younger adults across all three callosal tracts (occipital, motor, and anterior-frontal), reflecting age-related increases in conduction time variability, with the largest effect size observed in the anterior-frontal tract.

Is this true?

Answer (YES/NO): NO